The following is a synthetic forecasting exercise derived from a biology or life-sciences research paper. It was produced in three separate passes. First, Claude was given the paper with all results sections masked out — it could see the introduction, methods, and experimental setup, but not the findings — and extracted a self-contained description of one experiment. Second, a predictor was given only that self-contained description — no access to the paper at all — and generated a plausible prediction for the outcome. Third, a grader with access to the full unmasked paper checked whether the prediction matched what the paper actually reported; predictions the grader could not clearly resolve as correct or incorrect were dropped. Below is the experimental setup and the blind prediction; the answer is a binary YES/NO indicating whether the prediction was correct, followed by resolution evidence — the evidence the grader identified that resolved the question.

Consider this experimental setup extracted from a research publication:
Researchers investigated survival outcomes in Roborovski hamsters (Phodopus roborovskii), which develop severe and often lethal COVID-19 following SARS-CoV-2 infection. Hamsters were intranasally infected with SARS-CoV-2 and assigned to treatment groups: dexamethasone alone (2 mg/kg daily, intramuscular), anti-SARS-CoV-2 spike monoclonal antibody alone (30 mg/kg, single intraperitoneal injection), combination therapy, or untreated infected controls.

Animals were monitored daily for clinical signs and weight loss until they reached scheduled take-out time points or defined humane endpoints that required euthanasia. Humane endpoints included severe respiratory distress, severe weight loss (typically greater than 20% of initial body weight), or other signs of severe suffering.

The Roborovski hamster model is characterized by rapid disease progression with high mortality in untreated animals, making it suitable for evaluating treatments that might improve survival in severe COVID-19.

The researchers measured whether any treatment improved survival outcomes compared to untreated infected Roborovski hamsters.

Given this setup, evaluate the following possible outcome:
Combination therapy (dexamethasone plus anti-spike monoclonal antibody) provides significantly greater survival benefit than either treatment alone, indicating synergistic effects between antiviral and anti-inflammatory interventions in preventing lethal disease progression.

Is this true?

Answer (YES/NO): NO